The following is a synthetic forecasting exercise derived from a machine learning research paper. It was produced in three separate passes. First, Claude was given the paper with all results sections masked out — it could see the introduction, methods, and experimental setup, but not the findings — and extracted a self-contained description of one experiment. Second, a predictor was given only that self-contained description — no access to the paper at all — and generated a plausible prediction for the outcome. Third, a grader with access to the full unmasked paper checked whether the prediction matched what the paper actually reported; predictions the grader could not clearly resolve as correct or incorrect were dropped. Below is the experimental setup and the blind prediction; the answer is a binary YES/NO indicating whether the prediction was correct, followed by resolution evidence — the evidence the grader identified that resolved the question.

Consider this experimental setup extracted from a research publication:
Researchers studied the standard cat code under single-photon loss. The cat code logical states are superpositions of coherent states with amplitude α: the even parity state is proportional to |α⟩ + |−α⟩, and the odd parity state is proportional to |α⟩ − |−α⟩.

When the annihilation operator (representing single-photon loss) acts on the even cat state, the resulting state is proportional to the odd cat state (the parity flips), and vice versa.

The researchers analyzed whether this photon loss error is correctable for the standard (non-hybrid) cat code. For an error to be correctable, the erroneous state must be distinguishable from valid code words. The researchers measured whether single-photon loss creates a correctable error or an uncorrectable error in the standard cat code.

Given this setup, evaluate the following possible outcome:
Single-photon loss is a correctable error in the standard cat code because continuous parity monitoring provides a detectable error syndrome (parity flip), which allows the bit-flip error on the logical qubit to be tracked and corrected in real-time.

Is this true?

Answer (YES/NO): NO